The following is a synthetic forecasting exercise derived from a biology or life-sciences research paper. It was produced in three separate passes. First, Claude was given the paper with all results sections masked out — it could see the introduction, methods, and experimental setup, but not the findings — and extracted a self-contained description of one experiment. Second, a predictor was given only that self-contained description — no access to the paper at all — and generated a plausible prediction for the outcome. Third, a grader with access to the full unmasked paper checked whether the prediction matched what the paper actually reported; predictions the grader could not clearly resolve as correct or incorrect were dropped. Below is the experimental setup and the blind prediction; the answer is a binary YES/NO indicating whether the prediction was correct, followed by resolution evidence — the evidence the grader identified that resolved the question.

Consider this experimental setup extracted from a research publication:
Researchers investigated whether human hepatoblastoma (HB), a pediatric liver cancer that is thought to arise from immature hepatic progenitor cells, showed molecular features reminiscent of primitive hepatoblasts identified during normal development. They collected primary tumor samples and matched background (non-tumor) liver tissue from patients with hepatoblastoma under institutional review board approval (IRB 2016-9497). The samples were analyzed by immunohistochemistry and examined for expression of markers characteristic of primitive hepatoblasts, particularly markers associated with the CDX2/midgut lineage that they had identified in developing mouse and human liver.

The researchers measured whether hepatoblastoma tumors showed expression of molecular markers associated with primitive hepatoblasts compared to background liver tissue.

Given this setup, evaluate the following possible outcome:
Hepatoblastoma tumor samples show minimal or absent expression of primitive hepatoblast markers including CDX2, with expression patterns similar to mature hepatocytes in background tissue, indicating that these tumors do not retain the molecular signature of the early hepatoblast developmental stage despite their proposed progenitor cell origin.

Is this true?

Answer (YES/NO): NO